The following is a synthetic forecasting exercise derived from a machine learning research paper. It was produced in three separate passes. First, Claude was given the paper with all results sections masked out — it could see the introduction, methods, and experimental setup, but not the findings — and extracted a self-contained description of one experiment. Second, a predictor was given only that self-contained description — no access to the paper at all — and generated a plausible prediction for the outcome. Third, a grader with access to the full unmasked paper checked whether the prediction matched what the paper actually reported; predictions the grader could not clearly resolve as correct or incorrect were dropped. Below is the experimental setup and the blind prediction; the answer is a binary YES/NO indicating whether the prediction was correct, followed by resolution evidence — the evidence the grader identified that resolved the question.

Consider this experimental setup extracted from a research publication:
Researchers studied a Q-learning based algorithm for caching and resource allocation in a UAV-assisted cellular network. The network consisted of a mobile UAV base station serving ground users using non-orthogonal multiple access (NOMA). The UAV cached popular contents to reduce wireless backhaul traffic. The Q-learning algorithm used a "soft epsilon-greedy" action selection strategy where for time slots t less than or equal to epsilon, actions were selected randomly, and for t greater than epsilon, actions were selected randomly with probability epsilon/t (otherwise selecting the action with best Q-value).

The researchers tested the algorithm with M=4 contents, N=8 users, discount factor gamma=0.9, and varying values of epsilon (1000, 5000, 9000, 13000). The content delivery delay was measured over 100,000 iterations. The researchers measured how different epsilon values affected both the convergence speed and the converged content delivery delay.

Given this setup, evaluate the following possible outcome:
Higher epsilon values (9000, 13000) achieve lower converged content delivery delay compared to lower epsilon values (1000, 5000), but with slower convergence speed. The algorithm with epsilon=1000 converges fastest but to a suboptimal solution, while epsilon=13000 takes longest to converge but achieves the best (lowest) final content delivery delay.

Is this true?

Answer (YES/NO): NO